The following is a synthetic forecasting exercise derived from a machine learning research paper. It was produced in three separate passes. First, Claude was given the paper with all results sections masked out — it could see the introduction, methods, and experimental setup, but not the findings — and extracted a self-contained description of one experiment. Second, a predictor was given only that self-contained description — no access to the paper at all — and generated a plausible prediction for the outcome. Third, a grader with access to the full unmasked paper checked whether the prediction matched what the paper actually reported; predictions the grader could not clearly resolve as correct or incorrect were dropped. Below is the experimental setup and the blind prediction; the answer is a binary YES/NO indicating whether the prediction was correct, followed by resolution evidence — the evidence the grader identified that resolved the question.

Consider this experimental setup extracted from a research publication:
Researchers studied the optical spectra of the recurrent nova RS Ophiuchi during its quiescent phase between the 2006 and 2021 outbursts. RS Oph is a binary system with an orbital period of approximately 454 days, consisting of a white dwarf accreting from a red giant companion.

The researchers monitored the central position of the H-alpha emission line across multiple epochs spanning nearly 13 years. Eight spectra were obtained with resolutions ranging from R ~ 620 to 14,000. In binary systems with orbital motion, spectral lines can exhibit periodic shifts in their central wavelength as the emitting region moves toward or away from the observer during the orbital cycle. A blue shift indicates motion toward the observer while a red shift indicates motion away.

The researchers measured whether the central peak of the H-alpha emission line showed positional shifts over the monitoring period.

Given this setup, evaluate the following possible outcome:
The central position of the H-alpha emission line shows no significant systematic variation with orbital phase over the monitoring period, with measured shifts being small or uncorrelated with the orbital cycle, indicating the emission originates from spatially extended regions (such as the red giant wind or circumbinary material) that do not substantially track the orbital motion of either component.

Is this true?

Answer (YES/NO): NO